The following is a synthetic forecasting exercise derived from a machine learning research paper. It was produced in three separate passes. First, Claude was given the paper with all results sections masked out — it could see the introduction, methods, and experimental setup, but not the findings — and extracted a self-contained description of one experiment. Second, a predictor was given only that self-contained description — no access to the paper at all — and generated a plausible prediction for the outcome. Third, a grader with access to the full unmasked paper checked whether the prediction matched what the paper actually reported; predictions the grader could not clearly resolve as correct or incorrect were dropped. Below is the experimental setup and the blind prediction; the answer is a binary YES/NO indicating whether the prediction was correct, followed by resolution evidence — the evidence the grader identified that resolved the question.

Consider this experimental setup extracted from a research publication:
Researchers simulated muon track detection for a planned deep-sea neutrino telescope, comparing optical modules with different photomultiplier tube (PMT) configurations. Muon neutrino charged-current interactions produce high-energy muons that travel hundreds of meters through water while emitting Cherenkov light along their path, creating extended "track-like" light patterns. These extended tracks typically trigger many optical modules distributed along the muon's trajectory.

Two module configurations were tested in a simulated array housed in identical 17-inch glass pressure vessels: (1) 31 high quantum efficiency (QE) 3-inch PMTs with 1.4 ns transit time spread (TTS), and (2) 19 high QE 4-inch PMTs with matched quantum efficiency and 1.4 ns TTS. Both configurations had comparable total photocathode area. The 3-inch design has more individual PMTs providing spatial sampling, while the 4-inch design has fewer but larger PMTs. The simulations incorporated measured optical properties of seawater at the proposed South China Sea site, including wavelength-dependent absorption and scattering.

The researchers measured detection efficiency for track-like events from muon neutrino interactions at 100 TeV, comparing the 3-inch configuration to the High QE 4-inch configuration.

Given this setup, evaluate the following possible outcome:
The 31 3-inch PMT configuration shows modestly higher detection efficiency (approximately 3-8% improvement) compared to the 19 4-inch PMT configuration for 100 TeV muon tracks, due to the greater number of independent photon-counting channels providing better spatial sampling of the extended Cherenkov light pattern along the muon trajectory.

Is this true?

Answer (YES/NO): NO